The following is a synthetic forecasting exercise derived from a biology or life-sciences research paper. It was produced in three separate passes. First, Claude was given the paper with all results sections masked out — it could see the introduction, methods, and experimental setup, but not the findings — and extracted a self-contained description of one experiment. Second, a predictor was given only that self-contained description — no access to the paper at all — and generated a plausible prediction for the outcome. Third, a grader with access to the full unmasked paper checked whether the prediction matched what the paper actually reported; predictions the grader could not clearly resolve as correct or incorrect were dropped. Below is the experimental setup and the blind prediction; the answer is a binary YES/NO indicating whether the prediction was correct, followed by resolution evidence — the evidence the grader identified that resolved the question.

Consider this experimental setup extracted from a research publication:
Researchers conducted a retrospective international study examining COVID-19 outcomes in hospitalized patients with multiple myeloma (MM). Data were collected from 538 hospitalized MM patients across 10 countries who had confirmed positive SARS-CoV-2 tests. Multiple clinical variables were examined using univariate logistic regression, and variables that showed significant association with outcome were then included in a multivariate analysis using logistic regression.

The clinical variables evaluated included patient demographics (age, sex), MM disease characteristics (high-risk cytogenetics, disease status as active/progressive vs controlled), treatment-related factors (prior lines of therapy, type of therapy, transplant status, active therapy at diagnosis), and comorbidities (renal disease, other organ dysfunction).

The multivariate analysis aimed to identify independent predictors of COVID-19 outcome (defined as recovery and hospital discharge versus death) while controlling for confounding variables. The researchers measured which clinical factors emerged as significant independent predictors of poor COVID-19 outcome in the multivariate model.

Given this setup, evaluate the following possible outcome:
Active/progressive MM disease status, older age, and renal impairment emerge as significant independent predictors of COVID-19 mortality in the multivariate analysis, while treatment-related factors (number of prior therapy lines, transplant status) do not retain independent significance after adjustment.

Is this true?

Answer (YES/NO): NO